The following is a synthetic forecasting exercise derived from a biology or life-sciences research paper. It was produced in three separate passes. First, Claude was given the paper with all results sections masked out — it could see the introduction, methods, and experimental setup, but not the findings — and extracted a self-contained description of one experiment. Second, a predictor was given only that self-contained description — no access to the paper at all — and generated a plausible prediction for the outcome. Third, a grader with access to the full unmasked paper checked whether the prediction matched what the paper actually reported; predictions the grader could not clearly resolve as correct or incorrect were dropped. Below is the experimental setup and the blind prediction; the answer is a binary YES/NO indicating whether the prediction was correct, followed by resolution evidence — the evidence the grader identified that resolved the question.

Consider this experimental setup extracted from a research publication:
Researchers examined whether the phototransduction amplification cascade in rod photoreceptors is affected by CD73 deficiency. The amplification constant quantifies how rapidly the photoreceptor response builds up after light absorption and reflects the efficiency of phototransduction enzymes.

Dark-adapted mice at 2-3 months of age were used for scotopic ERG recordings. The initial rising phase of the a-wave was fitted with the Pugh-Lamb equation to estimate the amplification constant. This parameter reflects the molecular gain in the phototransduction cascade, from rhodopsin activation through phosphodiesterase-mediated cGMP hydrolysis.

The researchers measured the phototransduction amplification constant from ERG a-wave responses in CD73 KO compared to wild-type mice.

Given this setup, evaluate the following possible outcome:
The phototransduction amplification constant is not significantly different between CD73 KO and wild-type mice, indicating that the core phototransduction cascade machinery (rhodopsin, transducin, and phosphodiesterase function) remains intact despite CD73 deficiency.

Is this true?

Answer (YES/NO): YES